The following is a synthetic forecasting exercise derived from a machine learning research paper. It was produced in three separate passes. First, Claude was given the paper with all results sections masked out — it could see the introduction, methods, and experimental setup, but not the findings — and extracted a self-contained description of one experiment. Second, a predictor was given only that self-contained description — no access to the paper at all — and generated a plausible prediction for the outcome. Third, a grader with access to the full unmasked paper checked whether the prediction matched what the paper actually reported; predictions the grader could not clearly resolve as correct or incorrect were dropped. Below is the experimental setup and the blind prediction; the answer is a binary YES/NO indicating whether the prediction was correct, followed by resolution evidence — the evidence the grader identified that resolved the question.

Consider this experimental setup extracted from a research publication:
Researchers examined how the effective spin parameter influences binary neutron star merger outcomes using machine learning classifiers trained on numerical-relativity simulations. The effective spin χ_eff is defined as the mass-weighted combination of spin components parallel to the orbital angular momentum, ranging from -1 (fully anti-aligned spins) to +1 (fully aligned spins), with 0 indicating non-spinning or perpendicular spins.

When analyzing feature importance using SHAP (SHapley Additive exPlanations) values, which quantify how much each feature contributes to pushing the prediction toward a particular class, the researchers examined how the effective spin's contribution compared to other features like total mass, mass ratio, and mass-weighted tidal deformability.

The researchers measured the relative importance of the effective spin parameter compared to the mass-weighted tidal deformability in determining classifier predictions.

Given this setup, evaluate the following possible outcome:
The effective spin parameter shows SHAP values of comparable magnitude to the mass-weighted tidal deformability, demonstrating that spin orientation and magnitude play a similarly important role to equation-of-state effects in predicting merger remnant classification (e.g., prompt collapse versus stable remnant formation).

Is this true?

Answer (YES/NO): NO